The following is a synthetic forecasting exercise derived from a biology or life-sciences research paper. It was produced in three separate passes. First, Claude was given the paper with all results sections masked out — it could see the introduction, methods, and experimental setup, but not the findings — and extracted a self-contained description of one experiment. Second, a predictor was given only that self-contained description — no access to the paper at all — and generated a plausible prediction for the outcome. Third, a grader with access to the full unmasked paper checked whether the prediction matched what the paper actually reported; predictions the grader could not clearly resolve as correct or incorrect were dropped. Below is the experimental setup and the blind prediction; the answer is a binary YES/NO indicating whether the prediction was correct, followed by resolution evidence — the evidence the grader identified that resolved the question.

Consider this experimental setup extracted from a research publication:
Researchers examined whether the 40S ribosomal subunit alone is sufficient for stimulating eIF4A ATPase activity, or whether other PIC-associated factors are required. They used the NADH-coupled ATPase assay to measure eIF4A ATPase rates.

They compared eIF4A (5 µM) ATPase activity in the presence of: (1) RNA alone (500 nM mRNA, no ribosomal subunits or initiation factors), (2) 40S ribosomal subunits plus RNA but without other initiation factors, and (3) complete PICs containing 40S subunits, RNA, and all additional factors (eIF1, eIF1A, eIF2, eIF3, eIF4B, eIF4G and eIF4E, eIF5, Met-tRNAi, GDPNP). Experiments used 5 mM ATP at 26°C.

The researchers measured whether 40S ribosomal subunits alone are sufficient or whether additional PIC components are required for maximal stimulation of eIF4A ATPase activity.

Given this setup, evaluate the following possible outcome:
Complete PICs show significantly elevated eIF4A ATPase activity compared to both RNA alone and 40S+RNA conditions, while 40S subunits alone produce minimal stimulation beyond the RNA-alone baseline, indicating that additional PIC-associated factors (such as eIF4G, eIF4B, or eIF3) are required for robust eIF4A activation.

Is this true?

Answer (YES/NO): YES